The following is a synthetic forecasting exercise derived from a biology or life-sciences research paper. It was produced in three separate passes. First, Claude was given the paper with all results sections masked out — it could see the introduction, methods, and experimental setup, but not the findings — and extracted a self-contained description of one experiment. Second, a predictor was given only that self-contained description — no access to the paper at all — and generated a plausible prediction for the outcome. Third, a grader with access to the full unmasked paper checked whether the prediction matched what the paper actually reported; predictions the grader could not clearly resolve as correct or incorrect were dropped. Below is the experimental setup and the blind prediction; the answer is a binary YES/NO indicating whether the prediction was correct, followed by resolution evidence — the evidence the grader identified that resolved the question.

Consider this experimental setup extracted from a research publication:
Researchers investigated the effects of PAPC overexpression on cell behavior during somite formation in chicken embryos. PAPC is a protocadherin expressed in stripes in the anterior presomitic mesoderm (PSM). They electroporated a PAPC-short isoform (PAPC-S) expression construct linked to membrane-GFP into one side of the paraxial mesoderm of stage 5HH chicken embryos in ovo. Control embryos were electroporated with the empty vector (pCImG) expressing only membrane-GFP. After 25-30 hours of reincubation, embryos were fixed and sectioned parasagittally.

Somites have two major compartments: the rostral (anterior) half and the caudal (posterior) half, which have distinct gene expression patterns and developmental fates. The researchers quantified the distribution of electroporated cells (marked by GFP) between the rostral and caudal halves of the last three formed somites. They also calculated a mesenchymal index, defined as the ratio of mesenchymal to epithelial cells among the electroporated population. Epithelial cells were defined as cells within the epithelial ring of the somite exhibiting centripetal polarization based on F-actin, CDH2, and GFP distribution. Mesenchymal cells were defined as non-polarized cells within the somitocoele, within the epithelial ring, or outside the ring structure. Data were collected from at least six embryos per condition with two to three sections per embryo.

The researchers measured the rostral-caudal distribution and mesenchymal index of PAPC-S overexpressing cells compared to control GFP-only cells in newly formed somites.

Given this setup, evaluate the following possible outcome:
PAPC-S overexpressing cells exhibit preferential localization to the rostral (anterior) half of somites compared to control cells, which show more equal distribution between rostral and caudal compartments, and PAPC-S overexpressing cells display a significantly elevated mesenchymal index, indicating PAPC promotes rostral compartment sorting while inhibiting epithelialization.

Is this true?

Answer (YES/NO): YES